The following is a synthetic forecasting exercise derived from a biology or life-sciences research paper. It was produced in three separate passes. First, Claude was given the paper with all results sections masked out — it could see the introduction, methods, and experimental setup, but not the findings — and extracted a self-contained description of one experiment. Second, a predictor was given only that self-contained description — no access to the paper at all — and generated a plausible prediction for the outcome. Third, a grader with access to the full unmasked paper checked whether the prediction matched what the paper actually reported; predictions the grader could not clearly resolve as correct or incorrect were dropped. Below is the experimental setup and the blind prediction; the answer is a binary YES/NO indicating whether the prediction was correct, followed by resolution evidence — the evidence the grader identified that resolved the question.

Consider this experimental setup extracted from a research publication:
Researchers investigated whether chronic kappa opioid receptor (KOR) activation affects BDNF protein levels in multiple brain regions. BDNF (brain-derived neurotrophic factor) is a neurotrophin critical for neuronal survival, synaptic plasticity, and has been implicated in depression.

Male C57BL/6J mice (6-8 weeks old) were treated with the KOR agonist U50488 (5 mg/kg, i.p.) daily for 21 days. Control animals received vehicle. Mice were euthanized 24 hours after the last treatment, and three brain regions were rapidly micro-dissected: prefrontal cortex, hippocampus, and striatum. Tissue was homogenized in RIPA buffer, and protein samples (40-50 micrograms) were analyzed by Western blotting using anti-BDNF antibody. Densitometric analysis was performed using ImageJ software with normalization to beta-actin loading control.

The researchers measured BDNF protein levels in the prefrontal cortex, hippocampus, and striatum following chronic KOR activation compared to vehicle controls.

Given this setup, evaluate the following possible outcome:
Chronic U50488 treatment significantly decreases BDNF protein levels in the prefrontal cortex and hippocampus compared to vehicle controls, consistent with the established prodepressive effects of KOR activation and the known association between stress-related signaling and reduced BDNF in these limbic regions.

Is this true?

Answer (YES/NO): YES